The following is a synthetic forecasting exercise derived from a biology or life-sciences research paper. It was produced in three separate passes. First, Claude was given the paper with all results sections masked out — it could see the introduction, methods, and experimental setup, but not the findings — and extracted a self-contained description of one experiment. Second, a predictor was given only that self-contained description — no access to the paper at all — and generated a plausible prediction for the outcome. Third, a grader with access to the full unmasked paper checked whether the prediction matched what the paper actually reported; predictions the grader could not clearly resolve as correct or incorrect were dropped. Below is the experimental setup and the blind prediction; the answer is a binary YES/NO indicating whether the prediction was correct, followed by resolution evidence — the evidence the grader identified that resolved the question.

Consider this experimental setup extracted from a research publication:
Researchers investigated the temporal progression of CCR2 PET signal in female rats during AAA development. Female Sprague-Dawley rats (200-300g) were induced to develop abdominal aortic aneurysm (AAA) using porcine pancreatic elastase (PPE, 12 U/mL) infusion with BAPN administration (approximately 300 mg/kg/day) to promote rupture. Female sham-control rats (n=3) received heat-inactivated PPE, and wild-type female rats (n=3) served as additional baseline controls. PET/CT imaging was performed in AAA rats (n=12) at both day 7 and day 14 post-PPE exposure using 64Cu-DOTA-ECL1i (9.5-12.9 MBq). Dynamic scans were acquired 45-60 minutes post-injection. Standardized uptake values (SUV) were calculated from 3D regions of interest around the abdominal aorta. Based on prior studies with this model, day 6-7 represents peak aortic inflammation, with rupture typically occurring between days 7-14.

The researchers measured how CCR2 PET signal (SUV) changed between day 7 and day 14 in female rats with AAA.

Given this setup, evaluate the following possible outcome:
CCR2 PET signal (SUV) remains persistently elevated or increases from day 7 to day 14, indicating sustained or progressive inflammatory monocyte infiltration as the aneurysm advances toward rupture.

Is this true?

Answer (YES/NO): YES